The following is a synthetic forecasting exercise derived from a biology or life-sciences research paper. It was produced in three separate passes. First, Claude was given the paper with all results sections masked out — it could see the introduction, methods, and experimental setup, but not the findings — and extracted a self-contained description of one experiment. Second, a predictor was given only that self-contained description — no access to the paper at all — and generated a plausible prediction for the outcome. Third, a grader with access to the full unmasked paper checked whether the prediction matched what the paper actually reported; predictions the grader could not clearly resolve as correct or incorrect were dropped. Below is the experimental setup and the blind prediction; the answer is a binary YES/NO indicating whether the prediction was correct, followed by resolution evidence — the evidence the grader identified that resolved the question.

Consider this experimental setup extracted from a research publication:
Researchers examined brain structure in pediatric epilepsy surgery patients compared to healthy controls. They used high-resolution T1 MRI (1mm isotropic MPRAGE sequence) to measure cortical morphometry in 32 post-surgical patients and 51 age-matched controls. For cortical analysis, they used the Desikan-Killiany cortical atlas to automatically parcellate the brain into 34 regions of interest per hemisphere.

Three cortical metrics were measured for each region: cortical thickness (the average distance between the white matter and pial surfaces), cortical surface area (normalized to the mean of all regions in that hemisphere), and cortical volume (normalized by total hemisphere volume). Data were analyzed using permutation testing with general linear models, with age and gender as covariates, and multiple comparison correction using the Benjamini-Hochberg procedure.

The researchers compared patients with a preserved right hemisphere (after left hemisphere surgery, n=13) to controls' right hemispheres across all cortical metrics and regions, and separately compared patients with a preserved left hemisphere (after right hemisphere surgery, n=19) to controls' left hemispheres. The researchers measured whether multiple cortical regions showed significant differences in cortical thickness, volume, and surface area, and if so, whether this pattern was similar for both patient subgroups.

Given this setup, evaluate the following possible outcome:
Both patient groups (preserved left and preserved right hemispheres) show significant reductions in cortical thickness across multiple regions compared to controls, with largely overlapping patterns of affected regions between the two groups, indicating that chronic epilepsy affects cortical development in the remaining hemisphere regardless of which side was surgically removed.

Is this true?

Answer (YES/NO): NO